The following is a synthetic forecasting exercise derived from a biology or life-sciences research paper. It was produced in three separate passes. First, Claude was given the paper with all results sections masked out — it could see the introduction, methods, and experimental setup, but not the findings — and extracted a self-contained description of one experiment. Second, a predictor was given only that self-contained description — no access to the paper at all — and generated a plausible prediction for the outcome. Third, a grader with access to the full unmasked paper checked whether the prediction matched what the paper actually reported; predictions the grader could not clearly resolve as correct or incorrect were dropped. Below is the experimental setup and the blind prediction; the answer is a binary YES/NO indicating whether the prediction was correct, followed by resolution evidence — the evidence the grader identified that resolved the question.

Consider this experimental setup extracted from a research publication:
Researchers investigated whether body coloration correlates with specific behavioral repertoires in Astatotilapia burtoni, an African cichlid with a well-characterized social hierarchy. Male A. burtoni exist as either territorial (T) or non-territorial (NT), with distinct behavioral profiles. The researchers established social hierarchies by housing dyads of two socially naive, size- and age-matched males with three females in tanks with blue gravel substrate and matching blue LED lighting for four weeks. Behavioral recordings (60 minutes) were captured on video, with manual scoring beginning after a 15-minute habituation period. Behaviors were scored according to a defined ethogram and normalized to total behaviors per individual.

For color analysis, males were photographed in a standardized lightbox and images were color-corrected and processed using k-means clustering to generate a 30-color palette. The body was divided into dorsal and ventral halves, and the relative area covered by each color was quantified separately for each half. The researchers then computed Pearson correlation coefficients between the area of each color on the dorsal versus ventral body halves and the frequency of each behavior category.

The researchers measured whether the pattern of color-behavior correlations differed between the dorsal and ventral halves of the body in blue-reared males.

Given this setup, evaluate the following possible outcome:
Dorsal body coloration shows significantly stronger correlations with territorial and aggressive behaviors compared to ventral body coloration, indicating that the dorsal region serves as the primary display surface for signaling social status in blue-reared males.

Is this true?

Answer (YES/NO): NO